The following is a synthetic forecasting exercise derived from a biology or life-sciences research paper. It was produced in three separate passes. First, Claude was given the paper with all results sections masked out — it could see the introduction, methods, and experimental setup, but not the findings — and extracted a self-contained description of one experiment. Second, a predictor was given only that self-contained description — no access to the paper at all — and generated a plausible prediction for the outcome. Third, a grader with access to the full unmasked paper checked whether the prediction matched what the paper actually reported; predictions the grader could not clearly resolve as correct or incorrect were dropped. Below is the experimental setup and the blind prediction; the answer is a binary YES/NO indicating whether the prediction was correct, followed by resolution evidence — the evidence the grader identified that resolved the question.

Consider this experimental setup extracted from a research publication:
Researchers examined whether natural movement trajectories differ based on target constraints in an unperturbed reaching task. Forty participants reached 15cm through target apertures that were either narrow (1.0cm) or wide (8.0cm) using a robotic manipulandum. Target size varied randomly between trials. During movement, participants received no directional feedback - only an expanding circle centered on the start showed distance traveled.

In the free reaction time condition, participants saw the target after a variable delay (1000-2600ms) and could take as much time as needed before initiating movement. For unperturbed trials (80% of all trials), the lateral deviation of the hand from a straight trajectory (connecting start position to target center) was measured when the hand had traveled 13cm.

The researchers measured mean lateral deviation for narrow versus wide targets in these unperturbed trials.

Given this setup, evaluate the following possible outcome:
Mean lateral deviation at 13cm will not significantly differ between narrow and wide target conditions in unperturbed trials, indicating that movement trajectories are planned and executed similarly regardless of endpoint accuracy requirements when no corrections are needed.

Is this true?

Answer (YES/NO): YES